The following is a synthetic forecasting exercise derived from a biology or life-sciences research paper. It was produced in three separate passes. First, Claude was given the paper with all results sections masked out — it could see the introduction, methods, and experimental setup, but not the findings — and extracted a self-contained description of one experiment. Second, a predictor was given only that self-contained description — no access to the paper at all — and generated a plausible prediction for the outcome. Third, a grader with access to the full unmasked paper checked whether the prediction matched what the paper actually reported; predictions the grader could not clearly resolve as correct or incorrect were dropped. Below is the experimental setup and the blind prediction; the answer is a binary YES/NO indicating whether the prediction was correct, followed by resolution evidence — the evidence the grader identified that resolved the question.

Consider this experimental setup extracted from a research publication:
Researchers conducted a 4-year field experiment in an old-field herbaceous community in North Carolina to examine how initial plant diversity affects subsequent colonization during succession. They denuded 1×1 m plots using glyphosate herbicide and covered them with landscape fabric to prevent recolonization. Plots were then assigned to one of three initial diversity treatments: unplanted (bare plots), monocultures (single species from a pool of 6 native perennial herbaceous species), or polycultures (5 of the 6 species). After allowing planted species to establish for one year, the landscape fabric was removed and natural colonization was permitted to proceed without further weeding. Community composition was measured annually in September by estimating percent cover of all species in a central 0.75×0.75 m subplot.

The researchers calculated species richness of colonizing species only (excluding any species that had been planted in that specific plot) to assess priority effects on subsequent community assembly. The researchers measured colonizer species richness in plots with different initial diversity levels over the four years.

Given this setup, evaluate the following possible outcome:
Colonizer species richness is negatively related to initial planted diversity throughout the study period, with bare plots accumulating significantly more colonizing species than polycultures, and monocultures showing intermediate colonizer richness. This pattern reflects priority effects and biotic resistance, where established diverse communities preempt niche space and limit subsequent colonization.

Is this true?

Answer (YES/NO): NO